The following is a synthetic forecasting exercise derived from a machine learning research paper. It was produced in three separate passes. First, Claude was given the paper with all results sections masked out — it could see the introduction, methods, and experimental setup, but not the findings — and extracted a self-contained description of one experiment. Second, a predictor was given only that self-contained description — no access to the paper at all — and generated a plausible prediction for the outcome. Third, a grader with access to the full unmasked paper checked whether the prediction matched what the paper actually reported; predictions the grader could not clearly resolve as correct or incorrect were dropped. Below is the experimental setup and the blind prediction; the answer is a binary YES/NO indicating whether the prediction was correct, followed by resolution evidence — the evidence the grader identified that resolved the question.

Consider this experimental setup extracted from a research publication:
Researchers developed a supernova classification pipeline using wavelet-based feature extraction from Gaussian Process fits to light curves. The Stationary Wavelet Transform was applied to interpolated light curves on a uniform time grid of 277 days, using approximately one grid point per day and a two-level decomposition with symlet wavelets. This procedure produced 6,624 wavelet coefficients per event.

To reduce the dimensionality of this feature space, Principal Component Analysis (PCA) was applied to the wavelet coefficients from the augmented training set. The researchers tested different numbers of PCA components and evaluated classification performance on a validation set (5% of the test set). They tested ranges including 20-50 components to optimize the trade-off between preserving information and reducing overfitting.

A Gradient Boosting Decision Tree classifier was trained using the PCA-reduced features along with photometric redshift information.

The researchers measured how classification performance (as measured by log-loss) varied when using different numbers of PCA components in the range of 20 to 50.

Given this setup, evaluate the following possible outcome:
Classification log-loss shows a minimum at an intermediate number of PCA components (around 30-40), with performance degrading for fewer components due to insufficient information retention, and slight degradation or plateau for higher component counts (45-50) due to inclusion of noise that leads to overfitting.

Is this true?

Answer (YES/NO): NO